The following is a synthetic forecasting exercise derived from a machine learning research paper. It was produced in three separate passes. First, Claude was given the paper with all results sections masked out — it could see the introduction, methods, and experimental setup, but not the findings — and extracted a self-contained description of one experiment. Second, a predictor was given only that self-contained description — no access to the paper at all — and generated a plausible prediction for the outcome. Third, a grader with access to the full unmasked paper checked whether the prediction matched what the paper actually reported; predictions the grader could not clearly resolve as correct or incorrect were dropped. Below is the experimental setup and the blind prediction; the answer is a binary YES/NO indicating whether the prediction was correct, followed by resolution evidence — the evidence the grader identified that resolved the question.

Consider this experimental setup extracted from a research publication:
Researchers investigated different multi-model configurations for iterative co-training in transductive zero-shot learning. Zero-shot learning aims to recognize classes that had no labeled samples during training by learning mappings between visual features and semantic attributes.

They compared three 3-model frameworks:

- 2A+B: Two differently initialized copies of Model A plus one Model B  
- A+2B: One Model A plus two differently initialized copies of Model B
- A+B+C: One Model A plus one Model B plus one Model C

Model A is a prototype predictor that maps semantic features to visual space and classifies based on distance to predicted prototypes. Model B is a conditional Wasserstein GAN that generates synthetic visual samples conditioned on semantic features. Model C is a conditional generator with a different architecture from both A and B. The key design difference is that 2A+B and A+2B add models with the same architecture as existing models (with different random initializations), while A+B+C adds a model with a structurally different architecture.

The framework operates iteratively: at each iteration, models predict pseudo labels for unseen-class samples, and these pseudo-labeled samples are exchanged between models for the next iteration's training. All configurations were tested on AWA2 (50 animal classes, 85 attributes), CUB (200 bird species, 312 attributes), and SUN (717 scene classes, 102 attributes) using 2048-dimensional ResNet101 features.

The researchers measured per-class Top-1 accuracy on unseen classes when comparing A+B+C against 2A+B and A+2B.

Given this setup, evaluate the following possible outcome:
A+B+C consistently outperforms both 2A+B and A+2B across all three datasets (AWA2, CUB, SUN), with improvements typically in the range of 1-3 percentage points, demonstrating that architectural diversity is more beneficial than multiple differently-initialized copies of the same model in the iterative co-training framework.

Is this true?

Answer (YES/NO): NO